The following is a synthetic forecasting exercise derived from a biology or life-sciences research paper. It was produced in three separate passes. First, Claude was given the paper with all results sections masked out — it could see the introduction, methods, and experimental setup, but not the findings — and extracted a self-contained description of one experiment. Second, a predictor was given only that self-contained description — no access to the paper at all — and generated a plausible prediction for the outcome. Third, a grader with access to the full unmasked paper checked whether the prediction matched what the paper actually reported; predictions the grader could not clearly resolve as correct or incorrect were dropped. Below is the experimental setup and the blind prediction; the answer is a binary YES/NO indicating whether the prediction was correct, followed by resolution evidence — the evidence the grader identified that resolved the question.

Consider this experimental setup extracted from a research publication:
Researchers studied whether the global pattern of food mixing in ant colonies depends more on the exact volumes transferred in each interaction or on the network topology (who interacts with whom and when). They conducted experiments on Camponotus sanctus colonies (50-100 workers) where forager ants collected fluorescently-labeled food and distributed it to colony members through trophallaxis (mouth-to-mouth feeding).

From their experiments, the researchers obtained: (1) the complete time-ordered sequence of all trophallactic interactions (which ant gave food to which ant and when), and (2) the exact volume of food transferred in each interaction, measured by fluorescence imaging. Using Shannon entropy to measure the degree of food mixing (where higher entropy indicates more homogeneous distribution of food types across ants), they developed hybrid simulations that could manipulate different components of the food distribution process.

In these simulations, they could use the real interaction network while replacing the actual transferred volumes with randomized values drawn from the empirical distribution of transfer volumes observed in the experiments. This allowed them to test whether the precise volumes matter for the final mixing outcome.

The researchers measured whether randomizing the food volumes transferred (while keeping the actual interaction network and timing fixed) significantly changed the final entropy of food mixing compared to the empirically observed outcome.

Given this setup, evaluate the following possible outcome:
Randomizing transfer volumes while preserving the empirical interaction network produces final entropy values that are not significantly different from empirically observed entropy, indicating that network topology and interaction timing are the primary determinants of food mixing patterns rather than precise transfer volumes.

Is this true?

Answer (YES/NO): NO